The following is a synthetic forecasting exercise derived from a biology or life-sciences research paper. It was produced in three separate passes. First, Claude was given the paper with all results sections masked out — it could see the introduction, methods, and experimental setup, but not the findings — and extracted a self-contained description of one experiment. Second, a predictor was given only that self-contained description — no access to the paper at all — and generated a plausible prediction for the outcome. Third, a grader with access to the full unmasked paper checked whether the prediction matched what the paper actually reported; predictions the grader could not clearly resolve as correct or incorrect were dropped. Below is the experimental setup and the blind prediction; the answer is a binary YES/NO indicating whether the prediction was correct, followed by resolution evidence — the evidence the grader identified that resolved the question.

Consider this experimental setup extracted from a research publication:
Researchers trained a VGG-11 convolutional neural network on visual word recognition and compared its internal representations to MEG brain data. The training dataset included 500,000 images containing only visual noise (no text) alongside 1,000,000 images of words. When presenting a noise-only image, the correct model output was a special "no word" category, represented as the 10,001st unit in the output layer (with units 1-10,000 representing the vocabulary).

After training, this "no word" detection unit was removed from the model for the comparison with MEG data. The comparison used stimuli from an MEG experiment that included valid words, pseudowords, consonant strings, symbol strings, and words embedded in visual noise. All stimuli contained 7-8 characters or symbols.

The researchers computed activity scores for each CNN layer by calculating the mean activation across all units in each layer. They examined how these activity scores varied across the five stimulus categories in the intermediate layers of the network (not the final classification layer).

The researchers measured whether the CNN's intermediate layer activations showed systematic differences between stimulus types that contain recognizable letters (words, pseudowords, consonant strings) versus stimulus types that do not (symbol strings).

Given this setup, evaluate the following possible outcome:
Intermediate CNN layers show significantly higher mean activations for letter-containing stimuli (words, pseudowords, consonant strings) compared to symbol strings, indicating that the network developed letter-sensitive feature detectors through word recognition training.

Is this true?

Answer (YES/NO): YES